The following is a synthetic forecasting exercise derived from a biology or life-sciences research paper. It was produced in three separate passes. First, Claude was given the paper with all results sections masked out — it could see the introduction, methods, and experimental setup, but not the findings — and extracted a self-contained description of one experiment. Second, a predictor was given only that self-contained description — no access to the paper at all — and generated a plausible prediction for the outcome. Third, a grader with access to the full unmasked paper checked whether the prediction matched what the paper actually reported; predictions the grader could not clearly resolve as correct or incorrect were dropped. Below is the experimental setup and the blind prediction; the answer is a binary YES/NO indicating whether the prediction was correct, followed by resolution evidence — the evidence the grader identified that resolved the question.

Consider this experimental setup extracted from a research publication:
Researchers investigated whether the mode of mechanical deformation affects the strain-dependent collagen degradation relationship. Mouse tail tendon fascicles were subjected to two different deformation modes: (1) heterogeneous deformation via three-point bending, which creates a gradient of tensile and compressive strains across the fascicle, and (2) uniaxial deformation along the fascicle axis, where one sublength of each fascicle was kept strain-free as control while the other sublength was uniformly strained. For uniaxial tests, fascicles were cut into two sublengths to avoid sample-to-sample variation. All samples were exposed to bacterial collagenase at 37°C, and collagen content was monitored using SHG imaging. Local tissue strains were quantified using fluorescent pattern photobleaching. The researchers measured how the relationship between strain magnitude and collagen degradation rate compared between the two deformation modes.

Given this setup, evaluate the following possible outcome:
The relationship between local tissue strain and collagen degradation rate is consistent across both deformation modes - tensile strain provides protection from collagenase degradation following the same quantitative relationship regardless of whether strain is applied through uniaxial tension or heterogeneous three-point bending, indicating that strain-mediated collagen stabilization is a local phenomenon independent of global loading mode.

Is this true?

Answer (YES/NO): YES